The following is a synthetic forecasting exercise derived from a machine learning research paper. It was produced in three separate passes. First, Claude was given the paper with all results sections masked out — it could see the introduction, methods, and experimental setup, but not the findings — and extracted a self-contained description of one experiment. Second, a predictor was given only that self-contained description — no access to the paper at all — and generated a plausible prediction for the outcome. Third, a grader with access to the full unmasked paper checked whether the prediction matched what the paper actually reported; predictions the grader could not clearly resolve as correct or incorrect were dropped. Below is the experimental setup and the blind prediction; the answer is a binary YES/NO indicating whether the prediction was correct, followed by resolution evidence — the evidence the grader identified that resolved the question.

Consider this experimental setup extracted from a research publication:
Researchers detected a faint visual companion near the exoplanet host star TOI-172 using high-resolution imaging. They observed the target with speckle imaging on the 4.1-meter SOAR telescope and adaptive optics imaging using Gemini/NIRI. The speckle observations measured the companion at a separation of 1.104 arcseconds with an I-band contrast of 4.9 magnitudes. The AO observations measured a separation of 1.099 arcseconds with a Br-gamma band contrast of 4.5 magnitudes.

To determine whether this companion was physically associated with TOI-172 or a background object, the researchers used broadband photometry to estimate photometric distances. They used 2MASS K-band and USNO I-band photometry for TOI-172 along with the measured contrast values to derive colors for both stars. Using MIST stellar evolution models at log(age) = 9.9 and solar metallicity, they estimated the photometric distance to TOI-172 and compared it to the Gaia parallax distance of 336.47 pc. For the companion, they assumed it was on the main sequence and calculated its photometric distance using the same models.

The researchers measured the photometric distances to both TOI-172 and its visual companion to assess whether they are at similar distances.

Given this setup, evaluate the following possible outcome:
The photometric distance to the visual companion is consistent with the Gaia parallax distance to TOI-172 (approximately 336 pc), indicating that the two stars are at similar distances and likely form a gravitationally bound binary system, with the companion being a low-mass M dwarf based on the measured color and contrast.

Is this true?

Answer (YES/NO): NO